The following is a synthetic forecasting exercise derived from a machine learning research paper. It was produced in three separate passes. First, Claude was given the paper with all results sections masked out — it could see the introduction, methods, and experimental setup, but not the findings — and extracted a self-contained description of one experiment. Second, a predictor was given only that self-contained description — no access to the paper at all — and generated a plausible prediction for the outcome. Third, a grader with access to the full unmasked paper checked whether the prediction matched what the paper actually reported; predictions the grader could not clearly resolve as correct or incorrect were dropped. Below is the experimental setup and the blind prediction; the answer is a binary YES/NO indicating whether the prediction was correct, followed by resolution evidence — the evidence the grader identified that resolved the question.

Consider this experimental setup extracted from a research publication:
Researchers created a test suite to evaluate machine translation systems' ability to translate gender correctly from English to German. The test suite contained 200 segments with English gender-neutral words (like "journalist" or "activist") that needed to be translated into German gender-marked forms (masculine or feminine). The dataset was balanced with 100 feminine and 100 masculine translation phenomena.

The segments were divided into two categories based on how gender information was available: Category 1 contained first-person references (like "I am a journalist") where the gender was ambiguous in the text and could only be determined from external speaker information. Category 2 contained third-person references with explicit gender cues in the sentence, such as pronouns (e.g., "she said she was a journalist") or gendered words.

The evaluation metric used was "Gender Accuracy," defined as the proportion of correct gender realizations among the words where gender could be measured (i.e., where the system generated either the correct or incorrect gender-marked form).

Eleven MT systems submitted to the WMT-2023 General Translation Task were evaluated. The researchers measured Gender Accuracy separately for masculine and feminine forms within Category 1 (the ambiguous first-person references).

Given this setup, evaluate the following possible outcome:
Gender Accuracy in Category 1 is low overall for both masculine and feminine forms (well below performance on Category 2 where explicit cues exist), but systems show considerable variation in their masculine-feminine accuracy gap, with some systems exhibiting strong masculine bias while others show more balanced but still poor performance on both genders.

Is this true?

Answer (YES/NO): NO